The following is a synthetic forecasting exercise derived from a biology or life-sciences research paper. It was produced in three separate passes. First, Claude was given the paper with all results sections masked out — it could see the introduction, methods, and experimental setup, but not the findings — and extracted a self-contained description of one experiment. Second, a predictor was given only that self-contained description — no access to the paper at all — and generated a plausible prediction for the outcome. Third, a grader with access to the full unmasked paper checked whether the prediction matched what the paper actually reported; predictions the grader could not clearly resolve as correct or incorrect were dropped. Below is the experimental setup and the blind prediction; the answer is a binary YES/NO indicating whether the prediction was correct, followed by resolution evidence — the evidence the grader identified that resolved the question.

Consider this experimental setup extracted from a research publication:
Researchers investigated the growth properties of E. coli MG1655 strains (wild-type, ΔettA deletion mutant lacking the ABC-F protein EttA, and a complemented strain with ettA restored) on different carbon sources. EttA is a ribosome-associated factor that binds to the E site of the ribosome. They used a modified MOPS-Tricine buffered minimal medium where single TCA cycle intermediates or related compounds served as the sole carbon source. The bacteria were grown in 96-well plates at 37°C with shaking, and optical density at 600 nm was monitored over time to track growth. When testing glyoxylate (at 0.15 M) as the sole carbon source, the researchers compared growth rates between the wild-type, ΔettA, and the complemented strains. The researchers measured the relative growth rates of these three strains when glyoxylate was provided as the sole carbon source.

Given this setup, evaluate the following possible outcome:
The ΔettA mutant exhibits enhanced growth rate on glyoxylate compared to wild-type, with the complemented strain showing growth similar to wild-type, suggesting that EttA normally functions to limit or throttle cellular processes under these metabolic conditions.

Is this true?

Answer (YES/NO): YES